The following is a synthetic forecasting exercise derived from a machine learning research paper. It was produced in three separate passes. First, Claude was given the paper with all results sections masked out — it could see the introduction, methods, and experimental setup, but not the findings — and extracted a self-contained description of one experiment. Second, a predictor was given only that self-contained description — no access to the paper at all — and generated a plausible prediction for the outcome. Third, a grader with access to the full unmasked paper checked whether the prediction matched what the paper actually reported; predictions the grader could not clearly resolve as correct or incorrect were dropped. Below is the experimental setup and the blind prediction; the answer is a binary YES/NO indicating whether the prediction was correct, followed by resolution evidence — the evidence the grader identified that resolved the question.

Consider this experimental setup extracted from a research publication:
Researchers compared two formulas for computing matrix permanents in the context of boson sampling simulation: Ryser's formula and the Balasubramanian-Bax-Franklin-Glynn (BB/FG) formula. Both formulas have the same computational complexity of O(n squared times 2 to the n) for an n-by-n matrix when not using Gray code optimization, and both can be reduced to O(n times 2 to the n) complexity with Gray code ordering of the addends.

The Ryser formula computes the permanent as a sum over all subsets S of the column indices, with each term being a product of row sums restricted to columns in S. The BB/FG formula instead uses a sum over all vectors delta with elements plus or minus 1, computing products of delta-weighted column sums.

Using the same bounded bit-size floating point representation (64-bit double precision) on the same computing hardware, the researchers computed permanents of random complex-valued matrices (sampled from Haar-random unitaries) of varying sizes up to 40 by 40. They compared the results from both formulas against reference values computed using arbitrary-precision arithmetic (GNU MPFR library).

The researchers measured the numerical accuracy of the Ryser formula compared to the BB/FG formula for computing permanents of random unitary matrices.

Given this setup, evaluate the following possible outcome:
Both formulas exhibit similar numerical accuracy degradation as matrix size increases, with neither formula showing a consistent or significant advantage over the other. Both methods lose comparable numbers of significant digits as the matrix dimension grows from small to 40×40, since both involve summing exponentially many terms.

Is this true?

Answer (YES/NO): NO